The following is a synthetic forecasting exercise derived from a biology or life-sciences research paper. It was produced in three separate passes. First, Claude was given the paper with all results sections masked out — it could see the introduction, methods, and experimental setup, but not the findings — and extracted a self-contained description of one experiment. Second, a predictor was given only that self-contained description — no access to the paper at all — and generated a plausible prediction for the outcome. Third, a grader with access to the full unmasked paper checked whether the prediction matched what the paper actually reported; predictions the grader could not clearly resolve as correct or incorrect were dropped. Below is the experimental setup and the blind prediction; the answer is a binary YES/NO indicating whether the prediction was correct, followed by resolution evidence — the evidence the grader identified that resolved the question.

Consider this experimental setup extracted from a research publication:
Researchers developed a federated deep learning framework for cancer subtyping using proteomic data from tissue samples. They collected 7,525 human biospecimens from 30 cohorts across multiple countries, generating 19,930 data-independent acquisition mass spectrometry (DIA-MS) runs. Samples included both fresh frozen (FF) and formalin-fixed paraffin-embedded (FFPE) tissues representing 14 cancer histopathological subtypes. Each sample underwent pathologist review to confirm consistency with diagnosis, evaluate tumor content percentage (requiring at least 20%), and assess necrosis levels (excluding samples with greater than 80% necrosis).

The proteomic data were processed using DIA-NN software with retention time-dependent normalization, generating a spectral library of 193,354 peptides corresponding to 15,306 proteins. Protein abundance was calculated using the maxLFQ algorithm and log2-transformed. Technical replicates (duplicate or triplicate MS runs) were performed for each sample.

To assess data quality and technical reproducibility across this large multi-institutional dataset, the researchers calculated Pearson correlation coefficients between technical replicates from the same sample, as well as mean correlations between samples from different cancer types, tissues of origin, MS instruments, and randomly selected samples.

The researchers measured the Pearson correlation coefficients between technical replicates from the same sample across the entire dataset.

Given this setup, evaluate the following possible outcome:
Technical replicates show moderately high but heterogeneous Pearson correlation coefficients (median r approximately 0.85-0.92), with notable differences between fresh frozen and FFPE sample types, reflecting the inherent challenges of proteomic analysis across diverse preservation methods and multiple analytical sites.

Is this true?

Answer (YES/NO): NO